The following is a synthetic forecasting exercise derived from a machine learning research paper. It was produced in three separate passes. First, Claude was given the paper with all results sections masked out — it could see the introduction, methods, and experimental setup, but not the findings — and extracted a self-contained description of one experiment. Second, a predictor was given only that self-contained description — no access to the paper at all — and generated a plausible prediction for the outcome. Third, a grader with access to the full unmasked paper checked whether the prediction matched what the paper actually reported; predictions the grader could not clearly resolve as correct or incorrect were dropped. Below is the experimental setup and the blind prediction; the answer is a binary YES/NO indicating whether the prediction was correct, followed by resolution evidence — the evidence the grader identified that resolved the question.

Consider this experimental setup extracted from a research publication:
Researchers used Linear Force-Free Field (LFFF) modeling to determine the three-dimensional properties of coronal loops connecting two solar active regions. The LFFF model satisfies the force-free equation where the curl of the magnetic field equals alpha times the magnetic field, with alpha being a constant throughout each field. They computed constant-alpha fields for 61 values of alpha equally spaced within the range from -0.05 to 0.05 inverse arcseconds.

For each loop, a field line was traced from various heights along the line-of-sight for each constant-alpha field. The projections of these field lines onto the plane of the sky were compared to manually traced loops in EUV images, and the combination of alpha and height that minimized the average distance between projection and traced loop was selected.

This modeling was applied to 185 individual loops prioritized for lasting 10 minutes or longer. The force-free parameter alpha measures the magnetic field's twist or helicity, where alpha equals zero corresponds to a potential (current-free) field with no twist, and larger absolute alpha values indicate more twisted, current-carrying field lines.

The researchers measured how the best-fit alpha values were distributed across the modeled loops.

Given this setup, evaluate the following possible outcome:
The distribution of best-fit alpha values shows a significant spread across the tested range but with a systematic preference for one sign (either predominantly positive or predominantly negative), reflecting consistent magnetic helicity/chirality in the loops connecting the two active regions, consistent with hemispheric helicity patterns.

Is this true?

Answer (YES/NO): NO